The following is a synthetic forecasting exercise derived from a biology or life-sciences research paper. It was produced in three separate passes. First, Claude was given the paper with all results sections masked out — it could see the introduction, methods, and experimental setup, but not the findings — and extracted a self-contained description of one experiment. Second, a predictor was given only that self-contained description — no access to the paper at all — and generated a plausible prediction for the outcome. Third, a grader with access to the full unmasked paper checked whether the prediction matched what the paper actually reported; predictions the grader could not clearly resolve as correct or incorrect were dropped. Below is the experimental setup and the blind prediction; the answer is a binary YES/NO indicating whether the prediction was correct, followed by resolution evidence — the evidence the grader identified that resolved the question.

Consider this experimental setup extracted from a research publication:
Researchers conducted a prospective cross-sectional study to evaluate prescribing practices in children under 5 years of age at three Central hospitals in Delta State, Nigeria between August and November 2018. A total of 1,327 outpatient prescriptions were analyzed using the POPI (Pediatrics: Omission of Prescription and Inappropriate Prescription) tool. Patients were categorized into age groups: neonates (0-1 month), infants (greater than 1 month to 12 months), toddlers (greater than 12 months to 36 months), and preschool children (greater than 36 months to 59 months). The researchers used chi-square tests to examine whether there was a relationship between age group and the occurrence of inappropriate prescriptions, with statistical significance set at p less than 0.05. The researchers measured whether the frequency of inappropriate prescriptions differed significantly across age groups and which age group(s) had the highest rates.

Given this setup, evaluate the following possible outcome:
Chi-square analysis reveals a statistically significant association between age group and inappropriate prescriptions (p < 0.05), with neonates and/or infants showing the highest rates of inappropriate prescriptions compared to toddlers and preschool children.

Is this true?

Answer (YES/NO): YES